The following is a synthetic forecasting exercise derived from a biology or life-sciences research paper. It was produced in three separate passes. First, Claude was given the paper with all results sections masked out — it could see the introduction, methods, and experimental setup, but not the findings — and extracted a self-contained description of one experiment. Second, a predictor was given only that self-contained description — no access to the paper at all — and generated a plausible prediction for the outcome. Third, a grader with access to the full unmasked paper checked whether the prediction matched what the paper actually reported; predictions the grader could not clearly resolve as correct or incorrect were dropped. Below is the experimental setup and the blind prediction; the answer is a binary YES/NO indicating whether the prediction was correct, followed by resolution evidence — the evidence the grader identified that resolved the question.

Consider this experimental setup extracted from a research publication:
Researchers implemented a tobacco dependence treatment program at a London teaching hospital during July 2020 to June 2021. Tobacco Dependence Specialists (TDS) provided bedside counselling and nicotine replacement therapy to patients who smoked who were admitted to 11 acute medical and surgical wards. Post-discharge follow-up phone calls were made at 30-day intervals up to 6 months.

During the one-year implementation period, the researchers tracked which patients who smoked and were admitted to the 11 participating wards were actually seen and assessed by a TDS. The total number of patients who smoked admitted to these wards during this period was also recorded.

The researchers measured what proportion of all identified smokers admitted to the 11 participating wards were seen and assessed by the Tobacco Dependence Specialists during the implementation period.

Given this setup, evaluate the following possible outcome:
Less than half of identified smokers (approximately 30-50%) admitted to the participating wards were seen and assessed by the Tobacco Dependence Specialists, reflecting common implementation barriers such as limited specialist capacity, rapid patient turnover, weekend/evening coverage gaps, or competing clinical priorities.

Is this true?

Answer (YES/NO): YES